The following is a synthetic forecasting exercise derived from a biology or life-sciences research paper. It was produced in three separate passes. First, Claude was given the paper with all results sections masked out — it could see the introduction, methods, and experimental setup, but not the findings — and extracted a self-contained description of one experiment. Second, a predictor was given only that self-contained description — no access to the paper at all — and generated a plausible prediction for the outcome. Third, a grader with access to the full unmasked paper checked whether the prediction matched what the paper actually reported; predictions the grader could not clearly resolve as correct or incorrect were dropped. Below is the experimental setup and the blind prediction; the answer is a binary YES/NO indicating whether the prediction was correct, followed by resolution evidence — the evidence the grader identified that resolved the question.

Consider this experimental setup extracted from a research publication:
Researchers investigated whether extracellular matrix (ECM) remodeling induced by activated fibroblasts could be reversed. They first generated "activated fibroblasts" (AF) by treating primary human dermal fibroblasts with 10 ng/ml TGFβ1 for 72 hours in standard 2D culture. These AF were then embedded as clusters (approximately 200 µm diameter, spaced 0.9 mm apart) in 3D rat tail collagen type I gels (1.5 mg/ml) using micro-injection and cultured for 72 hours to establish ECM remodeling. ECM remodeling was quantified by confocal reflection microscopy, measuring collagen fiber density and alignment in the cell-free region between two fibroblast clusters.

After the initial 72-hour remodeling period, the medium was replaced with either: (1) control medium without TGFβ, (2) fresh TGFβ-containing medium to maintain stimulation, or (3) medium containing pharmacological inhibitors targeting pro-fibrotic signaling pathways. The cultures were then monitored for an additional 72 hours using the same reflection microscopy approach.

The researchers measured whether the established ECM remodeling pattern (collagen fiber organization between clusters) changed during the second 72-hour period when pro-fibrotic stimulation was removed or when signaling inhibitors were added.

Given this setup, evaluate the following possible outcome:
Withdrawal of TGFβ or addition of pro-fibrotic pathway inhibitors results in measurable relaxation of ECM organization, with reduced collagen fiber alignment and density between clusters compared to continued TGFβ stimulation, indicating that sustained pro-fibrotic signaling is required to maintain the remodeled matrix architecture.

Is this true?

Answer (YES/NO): NO